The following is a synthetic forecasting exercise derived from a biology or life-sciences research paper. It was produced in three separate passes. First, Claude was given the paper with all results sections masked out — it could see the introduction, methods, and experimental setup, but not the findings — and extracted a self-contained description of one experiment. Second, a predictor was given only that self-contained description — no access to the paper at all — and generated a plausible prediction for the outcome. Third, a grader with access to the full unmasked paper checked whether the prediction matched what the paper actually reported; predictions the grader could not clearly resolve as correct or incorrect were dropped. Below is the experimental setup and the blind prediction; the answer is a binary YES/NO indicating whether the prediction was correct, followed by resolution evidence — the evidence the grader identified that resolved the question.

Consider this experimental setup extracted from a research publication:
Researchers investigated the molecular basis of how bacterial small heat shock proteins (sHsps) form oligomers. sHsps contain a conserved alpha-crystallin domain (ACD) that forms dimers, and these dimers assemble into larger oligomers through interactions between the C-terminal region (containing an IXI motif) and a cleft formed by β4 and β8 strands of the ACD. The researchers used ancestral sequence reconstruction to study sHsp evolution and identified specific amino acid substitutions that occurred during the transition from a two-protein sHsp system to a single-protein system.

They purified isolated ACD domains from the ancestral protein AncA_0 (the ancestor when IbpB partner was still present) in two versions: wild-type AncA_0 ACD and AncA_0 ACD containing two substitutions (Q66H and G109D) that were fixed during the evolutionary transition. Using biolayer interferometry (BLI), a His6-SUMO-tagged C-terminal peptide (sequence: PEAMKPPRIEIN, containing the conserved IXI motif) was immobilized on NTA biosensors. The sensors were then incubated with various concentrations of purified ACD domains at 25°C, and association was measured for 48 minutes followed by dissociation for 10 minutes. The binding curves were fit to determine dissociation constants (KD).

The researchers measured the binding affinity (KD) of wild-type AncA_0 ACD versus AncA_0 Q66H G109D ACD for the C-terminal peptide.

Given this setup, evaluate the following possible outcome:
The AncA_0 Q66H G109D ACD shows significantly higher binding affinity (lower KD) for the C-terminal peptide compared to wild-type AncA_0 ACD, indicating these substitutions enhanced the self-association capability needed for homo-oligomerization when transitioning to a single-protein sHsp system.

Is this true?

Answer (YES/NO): NO